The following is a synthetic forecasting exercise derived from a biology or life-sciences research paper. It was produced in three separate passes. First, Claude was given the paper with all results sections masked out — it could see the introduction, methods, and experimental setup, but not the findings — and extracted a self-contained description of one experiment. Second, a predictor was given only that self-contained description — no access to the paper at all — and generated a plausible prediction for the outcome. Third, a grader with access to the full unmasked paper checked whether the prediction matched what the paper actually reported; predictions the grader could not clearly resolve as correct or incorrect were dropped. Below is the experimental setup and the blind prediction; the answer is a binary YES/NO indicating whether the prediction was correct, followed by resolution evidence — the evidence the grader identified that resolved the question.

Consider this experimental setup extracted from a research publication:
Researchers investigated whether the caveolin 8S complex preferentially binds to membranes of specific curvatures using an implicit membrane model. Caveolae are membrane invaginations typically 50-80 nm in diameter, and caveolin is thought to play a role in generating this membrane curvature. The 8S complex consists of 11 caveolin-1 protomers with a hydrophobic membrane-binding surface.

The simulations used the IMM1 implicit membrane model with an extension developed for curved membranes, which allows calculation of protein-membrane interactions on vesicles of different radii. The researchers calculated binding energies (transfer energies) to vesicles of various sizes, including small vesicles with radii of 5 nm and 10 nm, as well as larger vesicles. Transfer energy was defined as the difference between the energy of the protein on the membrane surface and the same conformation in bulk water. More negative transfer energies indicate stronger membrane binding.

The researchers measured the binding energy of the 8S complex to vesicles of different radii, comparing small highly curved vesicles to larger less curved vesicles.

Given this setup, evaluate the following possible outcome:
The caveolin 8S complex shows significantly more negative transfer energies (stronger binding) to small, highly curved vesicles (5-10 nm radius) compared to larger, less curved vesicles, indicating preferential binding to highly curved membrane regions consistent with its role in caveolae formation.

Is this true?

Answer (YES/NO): YES